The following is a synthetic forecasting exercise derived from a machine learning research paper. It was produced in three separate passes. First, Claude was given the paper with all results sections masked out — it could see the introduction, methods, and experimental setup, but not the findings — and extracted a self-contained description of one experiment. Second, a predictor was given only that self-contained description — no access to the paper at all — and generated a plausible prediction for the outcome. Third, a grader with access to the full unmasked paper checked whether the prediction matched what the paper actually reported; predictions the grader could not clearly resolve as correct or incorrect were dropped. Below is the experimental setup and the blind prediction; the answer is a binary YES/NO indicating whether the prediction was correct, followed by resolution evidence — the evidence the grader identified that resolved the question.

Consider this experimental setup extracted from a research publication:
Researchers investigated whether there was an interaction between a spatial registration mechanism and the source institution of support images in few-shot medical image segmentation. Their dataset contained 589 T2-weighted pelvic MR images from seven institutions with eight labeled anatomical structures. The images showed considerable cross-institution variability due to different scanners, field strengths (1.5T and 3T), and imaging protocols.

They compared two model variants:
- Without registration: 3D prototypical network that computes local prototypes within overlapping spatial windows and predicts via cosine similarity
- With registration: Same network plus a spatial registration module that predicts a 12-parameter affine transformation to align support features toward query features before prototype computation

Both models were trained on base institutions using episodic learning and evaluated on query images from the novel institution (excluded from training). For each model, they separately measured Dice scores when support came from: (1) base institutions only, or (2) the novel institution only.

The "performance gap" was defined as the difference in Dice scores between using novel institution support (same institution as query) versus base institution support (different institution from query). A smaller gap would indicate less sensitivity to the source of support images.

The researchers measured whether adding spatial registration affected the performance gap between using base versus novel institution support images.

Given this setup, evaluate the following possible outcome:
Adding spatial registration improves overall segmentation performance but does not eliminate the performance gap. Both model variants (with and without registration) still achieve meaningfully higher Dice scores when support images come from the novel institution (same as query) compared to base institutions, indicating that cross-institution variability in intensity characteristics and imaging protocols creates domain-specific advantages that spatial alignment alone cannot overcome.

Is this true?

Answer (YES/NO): NO